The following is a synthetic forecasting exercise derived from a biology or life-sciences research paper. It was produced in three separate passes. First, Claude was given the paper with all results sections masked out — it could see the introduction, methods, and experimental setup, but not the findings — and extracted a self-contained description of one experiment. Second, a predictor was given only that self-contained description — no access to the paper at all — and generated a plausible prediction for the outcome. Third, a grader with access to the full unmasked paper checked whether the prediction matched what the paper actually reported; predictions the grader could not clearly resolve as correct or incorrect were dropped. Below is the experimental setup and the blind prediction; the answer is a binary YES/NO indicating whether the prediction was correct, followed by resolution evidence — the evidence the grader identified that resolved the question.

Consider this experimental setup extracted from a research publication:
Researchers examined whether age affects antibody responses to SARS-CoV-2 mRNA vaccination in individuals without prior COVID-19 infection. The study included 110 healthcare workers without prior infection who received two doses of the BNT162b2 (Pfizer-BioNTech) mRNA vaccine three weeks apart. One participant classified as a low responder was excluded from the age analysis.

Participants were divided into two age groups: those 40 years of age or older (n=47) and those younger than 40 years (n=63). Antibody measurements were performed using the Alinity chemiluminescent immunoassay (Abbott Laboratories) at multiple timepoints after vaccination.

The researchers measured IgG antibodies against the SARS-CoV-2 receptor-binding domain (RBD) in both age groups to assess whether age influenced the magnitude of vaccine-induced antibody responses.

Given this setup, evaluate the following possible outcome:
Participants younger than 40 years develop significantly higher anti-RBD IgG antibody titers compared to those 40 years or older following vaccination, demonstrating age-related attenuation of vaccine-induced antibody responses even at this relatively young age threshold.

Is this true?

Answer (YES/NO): YES